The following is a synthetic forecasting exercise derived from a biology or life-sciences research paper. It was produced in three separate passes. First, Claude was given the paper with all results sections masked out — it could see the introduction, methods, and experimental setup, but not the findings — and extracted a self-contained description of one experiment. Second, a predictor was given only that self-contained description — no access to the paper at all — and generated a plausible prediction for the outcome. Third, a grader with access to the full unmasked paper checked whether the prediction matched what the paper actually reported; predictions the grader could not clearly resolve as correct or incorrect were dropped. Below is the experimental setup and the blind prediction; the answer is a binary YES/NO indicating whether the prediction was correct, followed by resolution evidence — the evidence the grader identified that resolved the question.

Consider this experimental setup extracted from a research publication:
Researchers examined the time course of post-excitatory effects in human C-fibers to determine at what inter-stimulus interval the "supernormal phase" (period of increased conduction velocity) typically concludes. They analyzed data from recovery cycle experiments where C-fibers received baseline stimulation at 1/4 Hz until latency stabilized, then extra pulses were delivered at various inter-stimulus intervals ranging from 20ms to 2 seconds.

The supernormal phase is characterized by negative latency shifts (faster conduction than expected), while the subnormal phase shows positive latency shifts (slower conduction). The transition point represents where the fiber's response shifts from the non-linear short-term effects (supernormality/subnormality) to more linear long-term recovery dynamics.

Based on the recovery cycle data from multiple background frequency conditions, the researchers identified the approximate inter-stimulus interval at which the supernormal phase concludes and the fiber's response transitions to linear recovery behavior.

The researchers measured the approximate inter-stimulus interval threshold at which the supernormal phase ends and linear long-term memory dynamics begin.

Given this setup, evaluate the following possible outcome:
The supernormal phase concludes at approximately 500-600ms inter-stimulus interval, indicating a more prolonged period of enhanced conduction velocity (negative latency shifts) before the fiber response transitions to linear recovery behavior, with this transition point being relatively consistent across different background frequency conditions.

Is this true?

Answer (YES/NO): NO